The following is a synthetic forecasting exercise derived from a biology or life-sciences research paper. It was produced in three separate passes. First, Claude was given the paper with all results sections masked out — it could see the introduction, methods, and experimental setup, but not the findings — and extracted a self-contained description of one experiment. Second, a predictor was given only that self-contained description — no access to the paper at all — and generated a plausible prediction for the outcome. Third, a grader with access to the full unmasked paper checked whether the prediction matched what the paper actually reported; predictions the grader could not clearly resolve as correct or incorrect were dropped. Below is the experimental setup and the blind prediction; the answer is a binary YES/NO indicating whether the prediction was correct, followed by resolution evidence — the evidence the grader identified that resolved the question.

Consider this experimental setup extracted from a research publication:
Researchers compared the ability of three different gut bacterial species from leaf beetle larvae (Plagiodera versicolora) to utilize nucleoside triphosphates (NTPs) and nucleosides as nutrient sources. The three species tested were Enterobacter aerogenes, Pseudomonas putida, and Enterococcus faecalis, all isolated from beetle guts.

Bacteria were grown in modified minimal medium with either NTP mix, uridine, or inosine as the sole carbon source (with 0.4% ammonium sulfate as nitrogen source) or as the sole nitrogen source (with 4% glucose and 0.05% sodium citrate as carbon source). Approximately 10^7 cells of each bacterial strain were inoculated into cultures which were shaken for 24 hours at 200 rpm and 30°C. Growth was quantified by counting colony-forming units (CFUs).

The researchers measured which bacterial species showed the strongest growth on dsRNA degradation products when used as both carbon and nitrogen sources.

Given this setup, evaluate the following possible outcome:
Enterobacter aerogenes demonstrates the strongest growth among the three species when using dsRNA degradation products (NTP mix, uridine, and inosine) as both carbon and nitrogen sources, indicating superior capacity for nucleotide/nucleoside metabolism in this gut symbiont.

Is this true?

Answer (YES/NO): NO